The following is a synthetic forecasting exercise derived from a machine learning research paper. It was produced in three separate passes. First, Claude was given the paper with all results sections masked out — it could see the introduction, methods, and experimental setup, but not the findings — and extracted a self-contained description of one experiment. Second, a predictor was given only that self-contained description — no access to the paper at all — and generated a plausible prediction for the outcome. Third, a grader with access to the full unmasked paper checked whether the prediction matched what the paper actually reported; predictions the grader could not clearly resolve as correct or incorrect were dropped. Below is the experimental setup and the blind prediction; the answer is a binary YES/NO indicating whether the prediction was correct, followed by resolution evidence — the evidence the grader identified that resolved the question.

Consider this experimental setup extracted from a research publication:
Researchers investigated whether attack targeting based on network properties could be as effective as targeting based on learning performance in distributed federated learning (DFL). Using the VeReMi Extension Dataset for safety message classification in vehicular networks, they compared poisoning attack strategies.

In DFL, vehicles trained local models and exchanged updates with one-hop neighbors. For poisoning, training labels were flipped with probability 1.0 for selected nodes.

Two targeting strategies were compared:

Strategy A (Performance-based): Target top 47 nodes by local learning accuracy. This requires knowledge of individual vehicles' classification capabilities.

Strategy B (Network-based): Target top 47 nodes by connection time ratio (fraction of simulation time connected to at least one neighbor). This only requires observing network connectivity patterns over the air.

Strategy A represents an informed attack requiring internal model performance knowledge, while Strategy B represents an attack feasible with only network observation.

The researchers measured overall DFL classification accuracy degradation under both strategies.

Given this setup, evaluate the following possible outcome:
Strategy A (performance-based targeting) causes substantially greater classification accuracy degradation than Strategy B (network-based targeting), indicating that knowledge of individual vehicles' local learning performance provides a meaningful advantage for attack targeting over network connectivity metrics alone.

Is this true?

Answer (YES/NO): NO